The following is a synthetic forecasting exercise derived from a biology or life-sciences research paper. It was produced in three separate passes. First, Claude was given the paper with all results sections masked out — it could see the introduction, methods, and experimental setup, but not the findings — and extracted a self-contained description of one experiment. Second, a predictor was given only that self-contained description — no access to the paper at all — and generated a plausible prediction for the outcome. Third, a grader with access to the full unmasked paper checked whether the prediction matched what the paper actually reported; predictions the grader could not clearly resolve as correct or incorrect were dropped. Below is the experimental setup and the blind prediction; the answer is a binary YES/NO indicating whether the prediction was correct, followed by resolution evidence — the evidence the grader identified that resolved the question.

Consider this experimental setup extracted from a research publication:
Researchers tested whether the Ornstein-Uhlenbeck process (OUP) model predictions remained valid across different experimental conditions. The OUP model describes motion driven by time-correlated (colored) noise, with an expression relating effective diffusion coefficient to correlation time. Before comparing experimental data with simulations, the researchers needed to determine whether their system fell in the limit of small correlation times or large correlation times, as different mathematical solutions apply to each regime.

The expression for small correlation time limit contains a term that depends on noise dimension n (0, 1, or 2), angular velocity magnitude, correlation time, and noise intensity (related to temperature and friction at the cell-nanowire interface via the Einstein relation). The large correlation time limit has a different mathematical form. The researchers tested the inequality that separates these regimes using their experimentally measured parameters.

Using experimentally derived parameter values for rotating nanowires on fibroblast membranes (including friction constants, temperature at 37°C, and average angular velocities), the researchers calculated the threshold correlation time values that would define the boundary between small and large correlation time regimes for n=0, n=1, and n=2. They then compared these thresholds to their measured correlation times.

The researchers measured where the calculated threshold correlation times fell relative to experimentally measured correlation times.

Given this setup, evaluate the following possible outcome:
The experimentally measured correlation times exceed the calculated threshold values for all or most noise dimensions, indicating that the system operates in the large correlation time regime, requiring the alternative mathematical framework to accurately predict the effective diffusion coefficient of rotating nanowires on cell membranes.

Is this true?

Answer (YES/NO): NO